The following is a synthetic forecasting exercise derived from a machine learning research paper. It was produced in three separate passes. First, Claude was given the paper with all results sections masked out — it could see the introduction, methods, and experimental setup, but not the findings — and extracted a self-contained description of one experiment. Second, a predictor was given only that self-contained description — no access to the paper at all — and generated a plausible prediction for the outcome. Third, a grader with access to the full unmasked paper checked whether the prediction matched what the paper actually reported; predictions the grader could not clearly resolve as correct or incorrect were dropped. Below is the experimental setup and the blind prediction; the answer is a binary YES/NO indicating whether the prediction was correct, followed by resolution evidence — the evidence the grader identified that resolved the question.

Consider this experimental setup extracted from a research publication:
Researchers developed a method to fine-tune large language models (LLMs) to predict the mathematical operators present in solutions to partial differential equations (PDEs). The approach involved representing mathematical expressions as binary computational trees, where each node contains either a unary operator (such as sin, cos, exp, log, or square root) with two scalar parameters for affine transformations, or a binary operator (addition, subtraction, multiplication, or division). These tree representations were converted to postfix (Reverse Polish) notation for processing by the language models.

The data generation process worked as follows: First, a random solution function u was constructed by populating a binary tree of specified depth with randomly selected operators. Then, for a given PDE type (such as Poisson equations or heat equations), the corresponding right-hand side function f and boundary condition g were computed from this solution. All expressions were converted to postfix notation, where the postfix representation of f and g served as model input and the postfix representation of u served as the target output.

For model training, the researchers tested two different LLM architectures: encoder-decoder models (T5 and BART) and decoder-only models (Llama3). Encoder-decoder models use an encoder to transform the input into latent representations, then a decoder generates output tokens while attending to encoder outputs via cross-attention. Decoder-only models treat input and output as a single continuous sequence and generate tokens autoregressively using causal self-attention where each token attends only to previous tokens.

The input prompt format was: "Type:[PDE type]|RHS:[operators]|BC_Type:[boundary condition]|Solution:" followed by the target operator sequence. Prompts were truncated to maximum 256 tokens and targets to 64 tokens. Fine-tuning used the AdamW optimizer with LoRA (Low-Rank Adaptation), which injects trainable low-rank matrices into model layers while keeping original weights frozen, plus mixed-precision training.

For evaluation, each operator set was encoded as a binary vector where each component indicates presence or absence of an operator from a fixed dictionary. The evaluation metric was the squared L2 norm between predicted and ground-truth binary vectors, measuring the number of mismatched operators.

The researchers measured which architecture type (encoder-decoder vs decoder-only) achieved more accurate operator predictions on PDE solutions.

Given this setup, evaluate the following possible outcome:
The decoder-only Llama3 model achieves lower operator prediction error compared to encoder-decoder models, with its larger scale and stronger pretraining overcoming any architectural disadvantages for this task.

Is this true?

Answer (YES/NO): YES